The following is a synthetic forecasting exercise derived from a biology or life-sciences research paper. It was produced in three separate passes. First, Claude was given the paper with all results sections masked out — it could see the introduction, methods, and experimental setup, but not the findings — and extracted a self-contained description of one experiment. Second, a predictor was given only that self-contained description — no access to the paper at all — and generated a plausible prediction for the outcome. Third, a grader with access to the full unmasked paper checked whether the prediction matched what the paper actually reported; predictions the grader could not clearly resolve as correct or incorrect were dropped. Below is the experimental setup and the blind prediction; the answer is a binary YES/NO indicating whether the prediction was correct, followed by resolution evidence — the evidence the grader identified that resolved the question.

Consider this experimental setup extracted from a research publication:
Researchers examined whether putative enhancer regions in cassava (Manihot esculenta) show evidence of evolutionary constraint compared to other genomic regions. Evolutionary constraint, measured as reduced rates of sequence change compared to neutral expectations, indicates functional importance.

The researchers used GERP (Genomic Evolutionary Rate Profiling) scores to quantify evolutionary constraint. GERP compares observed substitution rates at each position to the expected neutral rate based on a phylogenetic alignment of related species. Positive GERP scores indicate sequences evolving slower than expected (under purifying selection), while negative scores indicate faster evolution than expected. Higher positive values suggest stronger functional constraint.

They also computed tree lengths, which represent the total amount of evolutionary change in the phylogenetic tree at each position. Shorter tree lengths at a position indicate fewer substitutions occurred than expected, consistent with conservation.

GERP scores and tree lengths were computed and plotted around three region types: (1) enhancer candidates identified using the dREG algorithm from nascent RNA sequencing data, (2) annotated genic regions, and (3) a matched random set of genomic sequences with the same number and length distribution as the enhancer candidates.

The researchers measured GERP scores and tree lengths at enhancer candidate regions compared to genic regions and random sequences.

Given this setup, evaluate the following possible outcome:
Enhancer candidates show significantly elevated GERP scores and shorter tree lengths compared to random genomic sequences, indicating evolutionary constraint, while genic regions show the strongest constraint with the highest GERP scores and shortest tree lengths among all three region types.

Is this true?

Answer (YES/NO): NO